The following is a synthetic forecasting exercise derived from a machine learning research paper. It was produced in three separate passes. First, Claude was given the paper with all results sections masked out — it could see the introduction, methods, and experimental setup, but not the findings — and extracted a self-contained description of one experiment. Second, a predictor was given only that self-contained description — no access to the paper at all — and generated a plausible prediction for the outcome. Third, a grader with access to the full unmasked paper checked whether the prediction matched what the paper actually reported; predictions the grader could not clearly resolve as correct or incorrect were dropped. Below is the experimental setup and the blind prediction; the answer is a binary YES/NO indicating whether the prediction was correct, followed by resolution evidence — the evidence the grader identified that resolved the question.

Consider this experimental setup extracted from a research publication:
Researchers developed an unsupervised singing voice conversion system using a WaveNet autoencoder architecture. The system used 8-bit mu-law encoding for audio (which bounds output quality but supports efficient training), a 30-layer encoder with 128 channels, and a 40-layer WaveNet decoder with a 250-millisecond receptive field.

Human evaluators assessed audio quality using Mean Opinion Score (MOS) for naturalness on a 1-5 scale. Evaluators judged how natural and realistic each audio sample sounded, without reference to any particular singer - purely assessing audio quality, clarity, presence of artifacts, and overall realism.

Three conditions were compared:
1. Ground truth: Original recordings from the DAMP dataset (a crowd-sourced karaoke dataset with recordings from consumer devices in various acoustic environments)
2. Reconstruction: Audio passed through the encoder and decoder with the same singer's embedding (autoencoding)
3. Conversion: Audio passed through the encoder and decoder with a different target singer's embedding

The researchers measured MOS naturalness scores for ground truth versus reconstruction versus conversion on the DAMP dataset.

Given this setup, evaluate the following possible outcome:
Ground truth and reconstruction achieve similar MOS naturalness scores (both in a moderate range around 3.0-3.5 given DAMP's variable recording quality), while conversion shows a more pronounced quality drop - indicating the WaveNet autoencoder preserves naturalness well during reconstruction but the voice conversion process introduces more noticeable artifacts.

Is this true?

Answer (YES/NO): NO